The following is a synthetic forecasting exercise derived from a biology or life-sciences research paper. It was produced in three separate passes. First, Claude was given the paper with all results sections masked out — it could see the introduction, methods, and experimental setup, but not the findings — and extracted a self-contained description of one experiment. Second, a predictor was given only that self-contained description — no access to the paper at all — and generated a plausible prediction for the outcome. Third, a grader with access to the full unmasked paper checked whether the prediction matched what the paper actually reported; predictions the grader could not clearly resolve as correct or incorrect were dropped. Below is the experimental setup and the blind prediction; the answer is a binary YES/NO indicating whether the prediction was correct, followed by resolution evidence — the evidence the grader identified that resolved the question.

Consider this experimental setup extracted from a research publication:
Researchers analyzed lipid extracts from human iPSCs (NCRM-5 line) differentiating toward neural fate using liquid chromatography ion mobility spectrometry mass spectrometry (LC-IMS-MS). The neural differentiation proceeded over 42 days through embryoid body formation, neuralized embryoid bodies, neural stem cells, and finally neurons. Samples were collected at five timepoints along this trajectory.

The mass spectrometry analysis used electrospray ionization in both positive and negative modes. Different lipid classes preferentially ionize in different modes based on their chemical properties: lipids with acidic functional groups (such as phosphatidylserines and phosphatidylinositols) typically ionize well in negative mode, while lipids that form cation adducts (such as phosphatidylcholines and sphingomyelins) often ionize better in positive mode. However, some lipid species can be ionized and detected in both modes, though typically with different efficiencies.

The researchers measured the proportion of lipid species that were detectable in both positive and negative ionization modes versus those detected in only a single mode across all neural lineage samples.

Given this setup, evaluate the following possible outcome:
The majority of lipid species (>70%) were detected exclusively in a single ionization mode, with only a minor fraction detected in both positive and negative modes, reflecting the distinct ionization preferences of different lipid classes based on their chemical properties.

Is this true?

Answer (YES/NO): YES